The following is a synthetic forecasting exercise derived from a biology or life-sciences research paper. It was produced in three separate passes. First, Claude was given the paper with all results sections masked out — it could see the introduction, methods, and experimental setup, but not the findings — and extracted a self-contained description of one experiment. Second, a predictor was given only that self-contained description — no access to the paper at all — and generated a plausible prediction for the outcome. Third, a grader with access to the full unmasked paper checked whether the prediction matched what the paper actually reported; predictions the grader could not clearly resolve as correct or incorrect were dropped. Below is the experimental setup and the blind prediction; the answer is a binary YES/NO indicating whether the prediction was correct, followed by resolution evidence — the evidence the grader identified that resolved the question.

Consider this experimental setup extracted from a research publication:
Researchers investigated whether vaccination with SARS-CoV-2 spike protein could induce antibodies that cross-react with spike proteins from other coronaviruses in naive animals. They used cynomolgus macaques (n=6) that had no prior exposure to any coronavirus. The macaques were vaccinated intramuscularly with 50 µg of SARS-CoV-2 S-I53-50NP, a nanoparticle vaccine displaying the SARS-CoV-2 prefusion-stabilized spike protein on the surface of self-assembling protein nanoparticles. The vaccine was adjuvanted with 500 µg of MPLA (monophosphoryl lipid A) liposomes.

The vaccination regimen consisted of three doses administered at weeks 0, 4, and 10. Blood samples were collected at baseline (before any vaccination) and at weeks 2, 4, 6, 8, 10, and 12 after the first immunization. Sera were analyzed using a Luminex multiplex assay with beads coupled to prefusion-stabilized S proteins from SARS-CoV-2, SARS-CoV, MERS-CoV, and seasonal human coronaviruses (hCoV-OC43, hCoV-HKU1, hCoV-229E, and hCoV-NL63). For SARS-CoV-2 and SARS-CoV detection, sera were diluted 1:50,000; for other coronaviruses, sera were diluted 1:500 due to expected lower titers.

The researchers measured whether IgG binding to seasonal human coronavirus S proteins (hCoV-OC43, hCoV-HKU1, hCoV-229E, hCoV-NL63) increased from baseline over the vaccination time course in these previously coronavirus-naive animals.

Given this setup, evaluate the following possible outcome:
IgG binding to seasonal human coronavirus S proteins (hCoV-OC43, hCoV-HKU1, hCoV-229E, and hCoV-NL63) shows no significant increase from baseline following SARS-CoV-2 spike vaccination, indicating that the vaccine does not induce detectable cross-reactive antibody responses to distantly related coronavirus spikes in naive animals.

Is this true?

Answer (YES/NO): NO